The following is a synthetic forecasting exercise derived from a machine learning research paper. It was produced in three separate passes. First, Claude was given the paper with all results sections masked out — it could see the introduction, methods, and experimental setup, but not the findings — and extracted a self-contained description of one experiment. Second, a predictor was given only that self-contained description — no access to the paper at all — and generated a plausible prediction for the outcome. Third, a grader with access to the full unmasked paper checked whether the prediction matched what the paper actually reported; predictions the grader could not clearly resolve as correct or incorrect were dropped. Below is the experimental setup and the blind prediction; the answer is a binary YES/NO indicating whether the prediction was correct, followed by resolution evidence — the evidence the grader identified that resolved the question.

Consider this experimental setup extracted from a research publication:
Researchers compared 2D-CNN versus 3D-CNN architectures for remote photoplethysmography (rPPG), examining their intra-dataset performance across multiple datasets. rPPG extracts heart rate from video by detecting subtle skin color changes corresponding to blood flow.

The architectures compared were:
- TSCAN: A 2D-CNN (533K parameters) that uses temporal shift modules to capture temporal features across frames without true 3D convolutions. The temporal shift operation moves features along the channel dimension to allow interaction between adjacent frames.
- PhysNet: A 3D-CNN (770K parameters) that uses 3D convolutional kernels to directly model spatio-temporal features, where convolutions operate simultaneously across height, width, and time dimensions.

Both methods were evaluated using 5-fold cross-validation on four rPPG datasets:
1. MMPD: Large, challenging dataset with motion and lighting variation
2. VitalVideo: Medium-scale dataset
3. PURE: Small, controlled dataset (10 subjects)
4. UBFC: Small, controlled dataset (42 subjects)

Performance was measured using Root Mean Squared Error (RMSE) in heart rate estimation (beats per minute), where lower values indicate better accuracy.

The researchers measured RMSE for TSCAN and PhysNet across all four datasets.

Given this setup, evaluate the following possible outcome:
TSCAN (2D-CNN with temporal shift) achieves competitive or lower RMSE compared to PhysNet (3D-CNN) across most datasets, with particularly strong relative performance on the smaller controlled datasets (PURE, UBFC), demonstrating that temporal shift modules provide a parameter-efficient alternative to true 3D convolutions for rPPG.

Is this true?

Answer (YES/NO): NO